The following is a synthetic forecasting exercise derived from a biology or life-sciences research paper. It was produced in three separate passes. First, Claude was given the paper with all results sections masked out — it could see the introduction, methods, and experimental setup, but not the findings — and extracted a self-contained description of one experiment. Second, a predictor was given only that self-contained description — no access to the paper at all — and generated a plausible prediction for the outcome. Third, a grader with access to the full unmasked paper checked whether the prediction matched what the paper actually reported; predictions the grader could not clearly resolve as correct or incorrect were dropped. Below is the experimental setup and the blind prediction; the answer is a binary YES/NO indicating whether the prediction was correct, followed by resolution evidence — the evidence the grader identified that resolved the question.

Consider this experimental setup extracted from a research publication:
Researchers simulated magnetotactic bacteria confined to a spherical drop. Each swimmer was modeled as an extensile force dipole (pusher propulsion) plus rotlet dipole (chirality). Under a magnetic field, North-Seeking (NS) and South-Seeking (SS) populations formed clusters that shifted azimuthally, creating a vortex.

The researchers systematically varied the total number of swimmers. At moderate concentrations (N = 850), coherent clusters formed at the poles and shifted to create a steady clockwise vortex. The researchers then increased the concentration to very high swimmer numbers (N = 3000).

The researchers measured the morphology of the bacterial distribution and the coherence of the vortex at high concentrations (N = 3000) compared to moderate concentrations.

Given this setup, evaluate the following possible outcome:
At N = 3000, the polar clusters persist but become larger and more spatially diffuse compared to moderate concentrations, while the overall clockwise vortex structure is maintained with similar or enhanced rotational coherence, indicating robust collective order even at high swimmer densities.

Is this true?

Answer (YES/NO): NO